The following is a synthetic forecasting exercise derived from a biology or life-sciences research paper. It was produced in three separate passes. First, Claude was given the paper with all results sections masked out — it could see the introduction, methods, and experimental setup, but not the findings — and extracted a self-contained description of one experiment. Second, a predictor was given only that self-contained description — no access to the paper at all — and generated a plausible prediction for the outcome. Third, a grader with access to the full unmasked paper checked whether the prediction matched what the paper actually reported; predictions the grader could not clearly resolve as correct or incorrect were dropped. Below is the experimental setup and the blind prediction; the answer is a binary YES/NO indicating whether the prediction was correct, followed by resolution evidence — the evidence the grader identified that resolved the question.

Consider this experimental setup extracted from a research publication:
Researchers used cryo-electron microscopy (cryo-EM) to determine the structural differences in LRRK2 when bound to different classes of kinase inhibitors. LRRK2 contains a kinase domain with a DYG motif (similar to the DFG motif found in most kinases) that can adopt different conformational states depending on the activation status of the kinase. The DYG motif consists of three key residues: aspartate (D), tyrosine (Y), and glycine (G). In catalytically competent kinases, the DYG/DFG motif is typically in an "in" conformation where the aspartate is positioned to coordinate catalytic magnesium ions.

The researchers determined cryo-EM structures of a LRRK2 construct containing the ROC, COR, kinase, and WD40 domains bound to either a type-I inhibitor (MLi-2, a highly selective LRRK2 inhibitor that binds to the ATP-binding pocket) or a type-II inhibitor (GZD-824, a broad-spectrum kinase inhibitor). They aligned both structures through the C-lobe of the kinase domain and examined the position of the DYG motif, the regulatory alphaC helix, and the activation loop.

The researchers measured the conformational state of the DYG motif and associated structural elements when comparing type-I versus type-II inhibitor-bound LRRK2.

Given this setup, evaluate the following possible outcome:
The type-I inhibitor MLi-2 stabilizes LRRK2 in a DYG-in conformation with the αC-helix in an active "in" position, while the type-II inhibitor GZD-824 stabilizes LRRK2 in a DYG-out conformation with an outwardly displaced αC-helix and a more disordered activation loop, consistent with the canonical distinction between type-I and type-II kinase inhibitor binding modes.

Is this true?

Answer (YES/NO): YES